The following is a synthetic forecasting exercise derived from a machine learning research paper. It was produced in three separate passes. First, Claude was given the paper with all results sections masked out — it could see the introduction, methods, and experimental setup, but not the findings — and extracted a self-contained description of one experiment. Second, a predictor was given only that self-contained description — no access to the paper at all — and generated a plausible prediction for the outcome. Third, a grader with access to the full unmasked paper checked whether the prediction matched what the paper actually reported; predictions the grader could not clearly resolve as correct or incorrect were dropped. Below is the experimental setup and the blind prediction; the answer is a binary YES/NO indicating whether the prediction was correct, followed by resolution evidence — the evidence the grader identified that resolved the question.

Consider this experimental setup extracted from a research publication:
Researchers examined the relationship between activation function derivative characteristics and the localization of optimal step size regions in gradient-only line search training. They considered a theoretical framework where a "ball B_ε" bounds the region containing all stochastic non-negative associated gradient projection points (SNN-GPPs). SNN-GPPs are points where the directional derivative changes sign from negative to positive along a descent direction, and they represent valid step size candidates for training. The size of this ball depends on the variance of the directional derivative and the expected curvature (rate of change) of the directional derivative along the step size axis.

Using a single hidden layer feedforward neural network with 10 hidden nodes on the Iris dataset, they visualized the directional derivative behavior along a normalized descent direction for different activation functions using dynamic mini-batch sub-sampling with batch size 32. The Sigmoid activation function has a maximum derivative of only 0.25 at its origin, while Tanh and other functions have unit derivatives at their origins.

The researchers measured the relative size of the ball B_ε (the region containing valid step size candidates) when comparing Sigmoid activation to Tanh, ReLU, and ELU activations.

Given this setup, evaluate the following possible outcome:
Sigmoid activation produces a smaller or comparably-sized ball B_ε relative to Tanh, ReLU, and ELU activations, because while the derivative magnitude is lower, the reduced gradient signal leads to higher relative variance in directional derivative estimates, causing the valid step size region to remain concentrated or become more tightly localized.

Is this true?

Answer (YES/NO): NO